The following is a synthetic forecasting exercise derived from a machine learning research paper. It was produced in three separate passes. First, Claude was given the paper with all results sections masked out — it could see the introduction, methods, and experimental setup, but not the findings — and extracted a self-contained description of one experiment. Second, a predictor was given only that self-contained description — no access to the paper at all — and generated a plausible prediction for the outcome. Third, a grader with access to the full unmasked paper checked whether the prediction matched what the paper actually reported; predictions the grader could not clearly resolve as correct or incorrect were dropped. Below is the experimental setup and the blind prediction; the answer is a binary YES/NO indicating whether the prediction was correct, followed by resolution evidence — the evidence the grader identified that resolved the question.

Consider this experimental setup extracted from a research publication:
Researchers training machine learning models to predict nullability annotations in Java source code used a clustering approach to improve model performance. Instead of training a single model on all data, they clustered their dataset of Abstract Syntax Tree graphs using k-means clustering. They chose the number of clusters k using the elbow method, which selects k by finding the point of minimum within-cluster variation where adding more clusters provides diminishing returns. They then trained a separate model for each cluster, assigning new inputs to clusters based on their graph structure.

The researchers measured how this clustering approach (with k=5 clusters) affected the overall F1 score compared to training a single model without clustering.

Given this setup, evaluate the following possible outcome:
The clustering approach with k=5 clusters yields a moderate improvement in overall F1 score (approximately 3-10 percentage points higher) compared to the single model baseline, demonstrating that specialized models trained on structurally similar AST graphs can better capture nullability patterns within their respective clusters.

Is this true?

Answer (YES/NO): NO